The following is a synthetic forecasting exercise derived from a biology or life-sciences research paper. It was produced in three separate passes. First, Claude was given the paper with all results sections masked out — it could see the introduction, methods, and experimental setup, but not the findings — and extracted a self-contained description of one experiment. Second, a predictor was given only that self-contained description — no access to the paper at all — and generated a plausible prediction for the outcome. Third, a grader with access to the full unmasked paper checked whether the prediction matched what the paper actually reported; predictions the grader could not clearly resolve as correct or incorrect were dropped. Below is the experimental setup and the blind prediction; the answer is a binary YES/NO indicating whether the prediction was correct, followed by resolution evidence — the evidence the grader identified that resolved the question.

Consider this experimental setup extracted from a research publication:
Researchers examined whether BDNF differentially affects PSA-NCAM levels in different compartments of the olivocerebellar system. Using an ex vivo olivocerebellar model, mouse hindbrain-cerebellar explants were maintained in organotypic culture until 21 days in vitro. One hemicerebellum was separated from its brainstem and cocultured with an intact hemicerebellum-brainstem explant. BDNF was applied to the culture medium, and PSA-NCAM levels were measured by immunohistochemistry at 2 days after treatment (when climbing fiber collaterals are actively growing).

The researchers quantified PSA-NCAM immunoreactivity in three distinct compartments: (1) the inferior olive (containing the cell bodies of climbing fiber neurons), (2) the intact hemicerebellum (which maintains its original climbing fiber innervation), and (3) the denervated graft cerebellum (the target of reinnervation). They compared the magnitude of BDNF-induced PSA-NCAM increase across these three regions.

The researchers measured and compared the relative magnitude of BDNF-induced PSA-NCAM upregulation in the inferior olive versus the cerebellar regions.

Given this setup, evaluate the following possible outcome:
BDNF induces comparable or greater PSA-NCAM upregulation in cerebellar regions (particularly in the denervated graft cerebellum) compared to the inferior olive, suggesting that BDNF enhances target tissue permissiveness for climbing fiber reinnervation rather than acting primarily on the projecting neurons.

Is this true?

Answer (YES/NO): NO